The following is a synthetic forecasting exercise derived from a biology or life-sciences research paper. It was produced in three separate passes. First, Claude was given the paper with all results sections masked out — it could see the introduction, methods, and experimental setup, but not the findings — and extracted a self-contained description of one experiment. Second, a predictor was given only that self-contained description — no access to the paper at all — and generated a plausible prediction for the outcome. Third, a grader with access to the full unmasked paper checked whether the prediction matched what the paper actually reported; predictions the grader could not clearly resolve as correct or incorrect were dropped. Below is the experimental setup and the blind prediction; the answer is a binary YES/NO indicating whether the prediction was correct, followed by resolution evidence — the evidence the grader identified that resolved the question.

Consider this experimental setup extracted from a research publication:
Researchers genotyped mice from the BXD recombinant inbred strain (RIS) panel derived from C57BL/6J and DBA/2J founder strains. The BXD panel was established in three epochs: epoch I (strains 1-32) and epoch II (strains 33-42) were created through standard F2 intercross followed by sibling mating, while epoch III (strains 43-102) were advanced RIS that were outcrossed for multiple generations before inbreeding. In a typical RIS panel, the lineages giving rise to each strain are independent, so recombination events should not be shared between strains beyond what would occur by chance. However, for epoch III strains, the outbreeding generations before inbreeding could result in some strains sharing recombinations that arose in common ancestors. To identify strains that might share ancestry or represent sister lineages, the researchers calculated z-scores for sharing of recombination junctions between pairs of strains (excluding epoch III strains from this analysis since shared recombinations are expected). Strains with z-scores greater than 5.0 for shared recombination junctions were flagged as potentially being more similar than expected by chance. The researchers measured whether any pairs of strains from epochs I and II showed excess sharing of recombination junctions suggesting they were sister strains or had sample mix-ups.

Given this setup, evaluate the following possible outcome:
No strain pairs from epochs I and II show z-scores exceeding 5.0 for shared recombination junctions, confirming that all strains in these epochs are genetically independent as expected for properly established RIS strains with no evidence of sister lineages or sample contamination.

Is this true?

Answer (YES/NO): YES